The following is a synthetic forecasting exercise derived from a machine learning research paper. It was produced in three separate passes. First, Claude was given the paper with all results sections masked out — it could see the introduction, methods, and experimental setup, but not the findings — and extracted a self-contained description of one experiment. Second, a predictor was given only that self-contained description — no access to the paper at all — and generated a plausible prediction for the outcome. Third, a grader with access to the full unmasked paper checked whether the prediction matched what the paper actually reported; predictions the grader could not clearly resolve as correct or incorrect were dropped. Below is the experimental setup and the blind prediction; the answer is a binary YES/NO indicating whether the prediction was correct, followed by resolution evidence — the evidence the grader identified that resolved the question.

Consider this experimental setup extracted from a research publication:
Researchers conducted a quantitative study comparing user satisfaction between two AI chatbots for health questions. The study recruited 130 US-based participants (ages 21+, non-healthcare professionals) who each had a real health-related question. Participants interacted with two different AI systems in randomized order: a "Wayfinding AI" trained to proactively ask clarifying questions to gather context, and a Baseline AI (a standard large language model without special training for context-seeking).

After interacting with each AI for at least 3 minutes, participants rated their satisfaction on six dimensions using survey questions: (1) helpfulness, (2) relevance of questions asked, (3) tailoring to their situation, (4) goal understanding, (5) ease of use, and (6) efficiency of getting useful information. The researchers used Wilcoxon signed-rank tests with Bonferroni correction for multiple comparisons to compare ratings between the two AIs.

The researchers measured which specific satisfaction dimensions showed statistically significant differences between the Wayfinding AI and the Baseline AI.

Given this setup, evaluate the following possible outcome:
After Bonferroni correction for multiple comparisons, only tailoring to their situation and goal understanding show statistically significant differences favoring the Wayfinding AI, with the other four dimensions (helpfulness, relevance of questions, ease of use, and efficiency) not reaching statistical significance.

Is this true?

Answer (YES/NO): NO